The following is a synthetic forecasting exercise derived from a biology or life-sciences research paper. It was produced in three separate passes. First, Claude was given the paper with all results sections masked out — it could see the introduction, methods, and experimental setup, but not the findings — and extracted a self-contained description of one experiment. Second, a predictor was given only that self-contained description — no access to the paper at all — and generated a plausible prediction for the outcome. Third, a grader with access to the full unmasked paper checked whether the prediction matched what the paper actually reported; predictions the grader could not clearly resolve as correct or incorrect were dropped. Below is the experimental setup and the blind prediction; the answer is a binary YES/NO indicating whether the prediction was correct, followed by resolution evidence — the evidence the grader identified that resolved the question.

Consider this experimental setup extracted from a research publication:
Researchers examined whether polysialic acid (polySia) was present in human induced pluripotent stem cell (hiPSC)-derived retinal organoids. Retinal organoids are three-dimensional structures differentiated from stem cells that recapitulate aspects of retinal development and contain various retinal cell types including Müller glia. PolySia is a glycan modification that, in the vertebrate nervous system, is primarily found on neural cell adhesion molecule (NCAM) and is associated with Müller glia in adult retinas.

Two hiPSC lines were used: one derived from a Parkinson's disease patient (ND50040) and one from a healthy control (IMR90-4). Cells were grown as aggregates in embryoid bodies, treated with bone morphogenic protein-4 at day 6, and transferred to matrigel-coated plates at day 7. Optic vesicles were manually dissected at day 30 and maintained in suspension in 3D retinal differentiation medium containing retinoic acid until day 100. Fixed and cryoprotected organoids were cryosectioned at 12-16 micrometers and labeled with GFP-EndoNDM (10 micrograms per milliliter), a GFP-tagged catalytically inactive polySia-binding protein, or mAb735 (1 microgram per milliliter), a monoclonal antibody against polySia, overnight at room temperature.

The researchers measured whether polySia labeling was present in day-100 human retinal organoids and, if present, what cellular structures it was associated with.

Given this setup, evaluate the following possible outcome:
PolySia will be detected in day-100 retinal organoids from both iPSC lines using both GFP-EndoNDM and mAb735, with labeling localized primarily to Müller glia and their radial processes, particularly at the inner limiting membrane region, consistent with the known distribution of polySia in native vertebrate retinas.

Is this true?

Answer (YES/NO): NO